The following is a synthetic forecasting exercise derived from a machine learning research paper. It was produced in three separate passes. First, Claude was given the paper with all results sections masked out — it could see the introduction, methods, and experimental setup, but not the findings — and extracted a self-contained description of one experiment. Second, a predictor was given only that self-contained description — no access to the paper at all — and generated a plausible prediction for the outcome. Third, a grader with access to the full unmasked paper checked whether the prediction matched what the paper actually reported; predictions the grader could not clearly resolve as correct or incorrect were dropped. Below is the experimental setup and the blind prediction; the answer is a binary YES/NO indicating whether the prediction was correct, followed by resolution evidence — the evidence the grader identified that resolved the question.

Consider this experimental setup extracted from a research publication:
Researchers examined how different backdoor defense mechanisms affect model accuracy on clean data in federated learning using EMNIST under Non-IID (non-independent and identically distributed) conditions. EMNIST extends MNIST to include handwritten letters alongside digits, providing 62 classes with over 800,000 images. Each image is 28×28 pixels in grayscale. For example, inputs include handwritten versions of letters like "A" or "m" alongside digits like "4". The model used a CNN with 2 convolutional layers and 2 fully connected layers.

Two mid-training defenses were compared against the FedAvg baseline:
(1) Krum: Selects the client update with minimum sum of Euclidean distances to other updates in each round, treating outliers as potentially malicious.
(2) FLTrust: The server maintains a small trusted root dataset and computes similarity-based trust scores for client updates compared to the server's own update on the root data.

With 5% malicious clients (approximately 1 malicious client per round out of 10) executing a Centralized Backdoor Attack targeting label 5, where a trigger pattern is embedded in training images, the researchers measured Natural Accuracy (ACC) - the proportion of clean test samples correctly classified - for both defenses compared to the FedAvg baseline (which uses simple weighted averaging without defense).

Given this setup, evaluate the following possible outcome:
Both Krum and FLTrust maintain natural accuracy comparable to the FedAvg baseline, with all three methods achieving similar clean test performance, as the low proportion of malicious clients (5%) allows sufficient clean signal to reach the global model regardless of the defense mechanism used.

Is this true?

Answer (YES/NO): NO